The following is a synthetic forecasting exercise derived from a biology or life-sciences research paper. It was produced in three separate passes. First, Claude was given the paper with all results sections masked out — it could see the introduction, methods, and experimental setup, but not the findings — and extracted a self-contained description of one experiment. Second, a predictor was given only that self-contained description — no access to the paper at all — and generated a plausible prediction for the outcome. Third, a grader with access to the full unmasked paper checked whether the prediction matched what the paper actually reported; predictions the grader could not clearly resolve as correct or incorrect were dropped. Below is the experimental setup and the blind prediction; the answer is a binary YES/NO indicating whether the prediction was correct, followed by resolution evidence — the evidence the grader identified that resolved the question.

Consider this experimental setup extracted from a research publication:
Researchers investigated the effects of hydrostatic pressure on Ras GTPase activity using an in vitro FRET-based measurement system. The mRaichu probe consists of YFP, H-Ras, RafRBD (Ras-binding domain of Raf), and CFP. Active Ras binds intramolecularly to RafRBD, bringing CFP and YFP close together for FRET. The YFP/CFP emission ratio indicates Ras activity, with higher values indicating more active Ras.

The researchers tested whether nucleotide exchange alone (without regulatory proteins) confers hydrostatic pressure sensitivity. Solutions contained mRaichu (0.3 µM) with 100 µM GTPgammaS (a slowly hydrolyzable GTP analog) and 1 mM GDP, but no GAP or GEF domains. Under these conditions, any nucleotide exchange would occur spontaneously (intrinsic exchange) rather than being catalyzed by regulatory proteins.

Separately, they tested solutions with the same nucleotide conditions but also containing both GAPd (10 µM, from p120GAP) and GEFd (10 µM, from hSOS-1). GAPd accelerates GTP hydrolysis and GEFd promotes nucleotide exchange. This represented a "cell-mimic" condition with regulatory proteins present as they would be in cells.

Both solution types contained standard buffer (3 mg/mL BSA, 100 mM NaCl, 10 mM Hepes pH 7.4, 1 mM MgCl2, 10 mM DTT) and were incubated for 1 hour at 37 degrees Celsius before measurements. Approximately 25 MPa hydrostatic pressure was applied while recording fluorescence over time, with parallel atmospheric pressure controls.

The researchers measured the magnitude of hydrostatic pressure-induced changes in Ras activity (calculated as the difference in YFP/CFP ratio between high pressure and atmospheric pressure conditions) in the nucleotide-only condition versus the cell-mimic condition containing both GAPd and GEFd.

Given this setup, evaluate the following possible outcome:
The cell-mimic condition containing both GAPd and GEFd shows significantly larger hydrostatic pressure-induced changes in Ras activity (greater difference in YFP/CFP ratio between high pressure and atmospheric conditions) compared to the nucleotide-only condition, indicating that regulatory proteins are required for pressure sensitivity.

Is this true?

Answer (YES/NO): NO